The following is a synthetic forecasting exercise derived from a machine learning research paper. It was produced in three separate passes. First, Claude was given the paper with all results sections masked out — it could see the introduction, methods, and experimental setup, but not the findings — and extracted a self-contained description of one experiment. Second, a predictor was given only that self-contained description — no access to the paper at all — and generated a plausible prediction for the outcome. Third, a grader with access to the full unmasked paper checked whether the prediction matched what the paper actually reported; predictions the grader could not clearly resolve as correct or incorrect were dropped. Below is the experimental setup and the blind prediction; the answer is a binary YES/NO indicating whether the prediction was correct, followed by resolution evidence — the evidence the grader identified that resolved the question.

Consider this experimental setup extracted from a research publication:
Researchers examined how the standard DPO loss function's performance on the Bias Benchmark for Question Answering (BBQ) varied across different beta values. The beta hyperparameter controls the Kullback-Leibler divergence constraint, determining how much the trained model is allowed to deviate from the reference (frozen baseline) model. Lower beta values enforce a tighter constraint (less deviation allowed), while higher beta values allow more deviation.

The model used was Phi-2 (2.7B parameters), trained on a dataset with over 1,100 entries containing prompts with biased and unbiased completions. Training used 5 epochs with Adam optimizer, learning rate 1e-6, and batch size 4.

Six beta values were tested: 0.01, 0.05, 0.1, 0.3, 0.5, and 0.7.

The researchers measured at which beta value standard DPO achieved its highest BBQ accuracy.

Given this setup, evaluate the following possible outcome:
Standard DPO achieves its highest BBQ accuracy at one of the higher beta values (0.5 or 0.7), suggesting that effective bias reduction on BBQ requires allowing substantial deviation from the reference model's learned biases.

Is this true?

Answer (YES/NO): NO